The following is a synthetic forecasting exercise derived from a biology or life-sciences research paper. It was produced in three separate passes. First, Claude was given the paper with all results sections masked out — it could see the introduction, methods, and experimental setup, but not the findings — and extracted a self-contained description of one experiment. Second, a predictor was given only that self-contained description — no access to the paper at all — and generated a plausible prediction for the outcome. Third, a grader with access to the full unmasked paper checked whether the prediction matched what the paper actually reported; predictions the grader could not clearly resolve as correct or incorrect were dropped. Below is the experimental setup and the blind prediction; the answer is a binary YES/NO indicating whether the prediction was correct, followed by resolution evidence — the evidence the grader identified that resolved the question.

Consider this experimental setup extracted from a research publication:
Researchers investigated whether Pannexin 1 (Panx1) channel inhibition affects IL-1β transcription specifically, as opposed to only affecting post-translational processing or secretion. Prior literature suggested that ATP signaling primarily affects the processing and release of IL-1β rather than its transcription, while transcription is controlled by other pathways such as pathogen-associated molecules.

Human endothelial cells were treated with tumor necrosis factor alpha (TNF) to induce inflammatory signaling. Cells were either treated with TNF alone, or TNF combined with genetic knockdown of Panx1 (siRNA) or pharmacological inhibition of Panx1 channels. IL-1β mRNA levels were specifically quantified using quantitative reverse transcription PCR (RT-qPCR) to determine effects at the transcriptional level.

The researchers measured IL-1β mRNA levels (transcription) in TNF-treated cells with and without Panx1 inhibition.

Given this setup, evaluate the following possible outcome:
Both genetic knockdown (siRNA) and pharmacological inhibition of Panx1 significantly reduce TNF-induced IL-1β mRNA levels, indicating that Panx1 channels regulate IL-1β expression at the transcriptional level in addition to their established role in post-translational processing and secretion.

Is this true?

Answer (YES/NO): YES